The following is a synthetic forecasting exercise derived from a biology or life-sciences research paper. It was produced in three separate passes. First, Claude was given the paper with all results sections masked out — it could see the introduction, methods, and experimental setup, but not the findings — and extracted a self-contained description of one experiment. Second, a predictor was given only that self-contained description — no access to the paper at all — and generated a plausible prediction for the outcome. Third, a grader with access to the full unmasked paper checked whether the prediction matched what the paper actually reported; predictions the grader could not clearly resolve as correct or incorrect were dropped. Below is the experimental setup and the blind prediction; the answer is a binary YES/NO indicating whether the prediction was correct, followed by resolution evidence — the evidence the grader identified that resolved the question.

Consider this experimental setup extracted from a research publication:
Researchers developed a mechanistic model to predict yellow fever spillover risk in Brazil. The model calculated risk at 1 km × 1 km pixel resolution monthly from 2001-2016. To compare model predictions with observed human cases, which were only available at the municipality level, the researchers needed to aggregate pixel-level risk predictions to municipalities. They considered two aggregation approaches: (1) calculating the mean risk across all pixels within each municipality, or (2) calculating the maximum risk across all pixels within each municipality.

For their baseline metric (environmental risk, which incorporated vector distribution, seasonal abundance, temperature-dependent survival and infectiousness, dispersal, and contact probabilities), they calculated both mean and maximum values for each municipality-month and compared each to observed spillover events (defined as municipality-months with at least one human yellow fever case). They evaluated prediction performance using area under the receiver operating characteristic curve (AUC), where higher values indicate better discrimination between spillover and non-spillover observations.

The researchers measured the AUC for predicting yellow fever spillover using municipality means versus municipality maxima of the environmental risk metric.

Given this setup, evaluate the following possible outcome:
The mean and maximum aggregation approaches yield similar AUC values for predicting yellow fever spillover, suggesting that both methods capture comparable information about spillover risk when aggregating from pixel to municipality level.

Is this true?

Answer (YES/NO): NO